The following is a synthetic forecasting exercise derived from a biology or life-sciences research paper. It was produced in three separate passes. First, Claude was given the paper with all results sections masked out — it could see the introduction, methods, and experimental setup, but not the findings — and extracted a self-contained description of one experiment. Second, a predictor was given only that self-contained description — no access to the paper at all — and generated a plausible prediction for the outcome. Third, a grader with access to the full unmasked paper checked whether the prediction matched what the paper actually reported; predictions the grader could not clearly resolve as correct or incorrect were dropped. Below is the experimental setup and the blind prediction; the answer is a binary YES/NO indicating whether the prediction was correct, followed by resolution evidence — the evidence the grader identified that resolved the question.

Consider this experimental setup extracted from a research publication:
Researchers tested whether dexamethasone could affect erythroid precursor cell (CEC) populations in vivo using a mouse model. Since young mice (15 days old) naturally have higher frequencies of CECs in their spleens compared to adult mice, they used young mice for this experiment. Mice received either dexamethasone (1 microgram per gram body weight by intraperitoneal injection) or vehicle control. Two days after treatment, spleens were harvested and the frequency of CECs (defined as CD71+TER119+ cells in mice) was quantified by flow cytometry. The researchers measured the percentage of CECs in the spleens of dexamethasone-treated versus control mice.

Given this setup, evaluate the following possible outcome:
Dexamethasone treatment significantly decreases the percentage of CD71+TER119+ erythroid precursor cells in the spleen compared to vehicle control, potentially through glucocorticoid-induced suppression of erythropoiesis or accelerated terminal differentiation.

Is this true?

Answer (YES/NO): YES